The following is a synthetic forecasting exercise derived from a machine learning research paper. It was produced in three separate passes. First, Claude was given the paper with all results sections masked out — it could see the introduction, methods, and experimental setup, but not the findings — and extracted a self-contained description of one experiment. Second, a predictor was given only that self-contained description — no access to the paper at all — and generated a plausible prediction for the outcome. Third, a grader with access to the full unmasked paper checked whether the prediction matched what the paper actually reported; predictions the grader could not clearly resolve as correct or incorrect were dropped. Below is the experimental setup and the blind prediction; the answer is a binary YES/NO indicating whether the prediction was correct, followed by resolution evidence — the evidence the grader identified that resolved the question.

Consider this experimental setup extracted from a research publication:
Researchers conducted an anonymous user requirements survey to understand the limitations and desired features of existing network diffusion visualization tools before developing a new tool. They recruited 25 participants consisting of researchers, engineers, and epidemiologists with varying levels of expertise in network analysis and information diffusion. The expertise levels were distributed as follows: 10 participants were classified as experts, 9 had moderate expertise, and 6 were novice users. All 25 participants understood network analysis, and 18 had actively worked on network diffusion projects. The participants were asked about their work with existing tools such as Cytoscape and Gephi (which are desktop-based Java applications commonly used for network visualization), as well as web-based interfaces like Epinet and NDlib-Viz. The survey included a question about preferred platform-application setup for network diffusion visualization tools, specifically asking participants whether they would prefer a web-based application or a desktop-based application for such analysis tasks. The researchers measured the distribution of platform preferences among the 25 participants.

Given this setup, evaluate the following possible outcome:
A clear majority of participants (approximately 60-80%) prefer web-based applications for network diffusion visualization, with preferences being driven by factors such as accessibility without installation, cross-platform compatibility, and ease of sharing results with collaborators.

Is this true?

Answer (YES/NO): YES